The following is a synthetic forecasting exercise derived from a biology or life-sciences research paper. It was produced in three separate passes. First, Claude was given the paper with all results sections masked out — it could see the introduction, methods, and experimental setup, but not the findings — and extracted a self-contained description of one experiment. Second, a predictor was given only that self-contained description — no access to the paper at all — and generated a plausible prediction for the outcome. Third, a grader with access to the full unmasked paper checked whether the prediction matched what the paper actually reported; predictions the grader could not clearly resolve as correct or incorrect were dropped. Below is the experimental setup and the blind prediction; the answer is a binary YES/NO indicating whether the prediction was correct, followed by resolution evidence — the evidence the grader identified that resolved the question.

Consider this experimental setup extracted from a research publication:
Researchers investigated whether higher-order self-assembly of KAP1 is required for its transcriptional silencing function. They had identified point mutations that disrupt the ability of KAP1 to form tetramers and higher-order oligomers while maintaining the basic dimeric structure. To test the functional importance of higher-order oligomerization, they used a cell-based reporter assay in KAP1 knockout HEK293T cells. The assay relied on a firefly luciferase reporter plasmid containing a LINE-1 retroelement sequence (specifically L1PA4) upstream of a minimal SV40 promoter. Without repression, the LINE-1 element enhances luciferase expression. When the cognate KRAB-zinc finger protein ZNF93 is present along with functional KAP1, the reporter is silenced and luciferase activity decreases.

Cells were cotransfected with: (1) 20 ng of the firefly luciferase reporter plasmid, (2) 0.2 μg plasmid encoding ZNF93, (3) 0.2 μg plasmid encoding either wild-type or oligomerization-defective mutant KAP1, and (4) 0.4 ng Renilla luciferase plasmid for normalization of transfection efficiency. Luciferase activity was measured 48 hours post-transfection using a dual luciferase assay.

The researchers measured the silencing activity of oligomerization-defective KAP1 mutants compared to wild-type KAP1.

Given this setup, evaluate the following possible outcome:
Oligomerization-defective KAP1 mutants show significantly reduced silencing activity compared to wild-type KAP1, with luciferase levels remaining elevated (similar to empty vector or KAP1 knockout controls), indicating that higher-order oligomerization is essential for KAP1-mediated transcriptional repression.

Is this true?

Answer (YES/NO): NO